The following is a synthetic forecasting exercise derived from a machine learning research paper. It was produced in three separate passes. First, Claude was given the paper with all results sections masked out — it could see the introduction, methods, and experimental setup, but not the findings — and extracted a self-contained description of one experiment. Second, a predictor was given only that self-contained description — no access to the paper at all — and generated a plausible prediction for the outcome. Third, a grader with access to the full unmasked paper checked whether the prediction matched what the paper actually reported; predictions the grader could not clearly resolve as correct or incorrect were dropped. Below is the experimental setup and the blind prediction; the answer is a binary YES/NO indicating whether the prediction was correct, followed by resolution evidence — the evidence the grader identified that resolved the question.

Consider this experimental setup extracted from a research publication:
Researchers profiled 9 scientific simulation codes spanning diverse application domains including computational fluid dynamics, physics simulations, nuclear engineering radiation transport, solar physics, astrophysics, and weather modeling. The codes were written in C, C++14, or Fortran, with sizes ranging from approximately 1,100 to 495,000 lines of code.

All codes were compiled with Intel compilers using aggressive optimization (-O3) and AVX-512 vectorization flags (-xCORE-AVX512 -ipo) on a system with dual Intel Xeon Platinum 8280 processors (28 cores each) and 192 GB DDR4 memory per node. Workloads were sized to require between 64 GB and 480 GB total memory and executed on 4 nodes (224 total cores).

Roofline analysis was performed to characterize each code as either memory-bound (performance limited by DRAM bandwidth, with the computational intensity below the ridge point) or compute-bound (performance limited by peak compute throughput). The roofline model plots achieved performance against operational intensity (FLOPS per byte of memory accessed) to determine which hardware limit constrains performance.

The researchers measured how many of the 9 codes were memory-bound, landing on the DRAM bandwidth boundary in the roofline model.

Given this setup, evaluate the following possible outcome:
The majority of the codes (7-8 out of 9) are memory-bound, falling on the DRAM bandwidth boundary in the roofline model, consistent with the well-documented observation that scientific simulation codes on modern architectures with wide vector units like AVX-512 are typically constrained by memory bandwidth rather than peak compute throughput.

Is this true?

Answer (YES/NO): NO